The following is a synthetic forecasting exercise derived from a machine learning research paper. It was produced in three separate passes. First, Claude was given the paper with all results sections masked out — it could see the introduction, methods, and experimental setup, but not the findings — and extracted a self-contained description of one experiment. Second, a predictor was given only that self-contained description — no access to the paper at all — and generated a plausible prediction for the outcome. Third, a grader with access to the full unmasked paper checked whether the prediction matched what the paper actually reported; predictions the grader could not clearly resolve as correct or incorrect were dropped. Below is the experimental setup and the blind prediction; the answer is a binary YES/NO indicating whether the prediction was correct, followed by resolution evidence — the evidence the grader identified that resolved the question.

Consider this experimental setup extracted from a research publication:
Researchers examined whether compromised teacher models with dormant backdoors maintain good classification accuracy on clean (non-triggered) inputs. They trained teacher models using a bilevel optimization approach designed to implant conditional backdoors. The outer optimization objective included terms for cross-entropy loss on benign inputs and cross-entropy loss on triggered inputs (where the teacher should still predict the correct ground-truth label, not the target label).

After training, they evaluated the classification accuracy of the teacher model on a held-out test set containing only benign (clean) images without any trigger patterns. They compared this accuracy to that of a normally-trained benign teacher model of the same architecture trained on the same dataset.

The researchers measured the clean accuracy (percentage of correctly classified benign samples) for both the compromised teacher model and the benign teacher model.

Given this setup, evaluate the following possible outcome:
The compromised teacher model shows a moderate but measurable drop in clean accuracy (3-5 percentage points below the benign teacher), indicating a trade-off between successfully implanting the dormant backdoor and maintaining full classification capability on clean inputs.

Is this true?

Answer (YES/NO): NO